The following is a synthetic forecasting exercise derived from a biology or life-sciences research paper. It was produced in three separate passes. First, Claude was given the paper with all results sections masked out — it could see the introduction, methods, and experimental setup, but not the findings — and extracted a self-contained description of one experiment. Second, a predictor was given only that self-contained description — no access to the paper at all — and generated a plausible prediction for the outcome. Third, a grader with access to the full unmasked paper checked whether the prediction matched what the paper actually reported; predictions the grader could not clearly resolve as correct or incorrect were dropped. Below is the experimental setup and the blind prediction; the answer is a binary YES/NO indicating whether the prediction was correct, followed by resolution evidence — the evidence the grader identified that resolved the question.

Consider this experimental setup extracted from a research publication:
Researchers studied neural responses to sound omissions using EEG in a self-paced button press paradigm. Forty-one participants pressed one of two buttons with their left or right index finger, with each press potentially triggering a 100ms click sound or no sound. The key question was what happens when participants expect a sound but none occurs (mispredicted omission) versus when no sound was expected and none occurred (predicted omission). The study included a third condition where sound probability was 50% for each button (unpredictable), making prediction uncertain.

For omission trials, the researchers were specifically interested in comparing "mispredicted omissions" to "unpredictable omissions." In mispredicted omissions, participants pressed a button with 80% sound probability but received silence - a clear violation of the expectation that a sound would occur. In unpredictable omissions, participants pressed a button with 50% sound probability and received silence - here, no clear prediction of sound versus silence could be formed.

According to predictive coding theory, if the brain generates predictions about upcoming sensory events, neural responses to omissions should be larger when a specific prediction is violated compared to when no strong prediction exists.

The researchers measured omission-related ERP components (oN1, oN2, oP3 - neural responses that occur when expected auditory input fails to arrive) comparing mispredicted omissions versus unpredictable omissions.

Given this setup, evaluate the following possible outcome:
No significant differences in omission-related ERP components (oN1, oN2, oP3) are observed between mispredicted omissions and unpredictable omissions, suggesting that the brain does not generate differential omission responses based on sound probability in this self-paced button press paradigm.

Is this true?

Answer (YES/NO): YES